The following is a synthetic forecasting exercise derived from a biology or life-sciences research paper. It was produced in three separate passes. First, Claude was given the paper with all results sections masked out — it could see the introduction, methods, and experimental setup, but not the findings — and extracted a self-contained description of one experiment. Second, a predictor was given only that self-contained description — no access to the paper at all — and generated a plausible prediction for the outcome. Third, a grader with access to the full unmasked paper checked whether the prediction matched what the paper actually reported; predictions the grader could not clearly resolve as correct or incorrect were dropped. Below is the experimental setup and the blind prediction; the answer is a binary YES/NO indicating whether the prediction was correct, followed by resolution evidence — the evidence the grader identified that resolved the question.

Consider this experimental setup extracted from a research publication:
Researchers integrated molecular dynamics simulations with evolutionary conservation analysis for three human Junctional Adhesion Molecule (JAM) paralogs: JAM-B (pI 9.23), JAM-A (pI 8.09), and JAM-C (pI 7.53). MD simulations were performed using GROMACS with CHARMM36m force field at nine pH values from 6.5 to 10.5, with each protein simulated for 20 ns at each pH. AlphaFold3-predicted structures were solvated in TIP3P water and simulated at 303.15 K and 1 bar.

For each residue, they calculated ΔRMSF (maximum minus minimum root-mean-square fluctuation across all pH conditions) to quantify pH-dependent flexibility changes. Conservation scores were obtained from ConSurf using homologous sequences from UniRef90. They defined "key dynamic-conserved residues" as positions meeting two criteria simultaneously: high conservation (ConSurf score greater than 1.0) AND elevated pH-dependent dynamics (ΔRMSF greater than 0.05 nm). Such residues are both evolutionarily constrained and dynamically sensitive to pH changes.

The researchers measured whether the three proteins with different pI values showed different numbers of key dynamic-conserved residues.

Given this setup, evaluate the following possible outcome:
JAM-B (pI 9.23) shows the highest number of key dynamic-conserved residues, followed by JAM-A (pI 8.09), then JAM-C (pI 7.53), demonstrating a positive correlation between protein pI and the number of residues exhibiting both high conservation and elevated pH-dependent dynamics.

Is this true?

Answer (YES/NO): NO